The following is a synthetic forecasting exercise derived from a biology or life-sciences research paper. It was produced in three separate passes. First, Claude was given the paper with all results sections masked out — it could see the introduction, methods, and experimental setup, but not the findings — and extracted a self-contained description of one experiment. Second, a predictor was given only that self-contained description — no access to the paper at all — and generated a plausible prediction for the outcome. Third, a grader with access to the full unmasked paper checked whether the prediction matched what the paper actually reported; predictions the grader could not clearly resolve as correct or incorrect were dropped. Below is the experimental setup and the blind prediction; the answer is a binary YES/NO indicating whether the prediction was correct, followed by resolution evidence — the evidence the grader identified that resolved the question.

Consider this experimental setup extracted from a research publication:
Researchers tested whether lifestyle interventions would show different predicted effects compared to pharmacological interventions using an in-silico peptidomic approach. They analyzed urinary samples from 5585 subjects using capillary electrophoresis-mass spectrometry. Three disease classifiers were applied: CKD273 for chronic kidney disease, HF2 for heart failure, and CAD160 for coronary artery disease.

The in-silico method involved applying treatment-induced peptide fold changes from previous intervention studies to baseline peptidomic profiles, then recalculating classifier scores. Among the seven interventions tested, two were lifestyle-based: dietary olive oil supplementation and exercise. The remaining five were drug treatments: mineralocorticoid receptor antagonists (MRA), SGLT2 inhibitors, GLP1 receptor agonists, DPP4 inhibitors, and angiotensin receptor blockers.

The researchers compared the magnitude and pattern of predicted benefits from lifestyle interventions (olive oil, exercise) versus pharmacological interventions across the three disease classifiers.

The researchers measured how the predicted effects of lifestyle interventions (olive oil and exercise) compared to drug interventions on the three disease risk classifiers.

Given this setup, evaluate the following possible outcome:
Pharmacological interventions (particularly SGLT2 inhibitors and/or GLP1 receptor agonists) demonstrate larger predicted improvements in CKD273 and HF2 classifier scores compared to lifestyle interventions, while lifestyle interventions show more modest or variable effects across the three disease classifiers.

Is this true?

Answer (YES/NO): NO